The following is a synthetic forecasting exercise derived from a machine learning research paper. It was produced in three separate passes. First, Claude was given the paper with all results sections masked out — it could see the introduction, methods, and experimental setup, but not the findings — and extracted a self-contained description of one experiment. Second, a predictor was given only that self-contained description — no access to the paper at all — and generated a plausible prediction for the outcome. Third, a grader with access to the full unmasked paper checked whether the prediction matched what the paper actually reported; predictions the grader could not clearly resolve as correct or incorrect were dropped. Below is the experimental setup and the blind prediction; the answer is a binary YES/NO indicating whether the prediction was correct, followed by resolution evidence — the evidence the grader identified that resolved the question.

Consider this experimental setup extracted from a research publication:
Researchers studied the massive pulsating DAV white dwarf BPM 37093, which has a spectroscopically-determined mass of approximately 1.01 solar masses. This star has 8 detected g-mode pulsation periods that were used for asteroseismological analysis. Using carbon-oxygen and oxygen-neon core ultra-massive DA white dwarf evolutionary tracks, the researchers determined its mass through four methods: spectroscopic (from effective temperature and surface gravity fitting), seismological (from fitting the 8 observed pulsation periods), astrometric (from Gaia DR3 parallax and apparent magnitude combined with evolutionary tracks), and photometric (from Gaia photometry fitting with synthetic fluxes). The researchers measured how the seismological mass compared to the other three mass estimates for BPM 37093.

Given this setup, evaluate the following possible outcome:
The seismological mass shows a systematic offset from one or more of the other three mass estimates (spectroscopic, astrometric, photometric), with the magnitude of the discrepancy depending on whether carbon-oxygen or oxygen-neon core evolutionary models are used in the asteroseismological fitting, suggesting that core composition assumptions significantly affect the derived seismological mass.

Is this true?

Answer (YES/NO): NO